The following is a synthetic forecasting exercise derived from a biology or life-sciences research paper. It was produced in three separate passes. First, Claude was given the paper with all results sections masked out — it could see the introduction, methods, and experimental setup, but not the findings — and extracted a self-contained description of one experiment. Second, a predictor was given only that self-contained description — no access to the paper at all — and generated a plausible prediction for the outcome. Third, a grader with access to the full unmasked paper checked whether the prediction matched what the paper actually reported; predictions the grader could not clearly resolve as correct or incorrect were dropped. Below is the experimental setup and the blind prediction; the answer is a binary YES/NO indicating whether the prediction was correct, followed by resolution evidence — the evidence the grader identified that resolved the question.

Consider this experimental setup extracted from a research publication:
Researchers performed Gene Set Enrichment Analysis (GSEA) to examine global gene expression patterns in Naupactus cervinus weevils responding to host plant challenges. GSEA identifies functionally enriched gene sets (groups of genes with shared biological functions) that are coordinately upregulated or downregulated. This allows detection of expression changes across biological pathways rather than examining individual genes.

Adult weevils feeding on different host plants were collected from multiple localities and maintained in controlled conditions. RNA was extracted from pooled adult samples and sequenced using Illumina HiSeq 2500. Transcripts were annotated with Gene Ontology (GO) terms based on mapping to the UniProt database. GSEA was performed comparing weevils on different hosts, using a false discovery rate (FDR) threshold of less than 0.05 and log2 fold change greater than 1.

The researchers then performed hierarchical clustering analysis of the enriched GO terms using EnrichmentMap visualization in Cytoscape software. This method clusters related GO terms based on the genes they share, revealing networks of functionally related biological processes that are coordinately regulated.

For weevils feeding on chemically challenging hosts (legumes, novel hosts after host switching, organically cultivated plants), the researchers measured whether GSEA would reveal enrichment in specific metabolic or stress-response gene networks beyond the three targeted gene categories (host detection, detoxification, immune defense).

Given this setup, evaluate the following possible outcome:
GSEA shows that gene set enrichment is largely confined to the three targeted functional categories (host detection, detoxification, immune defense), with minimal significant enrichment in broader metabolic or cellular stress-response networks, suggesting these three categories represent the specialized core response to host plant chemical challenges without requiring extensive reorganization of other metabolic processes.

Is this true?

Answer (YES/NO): NO